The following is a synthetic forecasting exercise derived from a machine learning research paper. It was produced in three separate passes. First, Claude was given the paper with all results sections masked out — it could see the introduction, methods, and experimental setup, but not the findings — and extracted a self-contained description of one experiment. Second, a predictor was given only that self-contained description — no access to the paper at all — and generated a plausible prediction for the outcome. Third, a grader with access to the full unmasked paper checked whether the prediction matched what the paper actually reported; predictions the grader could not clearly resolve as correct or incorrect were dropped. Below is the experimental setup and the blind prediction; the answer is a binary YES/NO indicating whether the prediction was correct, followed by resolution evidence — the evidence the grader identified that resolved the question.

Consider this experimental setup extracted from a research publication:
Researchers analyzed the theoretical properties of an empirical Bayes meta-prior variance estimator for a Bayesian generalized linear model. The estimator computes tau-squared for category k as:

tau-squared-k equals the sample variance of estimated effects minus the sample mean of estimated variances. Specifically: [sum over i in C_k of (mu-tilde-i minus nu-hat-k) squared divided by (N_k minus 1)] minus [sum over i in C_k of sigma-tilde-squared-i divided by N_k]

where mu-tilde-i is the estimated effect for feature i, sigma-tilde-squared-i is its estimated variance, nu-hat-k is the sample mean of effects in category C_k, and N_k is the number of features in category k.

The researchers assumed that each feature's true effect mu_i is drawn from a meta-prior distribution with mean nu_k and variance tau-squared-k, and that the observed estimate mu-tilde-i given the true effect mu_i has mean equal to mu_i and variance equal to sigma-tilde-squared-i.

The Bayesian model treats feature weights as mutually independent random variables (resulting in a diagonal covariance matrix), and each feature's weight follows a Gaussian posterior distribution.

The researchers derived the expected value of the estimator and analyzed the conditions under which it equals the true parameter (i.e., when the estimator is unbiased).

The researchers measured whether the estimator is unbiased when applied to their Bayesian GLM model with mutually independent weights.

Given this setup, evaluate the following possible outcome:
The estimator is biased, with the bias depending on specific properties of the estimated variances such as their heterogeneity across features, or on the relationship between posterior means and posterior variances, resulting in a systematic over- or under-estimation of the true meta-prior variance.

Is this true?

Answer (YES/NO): NO